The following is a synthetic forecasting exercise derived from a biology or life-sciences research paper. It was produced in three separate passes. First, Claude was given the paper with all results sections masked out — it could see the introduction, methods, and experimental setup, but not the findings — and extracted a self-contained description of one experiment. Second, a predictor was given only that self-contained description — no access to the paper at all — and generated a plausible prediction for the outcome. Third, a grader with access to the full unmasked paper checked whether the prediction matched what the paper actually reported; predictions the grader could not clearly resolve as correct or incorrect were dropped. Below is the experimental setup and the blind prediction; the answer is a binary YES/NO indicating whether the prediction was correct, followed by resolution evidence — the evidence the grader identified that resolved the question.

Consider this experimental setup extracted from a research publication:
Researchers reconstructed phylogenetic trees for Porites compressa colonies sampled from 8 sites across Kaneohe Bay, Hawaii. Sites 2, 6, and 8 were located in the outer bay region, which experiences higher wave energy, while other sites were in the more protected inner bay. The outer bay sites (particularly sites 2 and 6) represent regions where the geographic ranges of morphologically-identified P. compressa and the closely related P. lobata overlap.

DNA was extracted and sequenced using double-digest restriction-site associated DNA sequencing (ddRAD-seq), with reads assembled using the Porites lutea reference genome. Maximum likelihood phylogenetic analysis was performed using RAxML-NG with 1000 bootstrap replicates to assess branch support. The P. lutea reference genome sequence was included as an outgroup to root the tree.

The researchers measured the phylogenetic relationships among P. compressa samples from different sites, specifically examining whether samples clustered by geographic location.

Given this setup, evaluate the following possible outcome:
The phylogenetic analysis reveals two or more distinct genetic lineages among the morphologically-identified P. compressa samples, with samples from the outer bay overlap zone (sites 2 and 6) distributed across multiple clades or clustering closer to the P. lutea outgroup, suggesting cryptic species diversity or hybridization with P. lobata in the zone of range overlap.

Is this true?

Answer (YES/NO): YES